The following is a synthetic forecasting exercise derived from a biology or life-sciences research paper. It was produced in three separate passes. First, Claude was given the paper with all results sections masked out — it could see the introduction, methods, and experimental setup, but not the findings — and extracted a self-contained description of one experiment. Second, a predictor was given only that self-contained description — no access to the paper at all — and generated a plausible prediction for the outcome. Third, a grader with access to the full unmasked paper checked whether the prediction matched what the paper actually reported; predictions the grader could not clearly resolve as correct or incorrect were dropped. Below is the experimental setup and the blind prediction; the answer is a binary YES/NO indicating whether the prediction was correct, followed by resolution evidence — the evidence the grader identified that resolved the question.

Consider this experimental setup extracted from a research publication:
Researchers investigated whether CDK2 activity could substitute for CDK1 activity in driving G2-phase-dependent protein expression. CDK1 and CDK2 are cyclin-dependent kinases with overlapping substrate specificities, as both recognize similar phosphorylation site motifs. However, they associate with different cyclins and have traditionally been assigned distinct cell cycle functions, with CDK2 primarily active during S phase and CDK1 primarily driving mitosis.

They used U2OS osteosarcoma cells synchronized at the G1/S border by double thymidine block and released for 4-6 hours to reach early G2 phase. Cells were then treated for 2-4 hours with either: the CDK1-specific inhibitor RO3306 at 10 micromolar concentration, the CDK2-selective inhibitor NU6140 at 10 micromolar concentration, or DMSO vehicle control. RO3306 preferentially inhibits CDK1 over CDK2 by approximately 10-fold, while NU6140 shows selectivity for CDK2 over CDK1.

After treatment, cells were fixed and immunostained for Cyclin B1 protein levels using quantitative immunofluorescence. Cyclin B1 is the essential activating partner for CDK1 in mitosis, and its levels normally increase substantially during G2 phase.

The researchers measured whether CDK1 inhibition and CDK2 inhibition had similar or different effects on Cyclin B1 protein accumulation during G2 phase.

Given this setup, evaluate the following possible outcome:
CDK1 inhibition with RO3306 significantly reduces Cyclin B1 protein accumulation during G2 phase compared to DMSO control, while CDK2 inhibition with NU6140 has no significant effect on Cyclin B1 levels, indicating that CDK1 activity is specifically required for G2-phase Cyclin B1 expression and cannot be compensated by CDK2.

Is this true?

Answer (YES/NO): YES